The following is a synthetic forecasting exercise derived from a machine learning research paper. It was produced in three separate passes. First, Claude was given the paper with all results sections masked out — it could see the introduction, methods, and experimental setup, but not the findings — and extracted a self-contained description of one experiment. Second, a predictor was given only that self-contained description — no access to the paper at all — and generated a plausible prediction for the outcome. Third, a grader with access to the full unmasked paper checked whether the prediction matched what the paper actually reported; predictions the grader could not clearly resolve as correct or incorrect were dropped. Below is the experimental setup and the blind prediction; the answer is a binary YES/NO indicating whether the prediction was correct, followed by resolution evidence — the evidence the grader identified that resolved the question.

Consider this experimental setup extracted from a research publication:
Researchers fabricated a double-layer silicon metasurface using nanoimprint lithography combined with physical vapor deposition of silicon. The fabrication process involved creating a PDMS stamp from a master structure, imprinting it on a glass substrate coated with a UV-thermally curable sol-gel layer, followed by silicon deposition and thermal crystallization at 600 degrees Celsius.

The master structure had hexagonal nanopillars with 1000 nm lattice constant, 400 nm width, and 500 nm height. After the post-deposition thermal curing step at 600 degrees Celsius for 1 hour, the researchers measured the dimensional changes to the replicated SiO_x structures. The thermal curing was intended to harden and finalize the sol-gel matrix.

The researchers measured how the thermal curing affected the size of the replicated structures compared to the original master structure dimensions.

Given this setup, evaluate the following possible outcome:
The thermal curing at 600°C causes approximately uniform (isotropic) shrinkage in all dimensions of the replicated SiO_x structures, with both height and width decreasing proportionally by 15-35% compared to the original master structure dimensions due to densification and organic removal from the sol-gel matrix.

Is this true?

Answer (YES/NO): NO